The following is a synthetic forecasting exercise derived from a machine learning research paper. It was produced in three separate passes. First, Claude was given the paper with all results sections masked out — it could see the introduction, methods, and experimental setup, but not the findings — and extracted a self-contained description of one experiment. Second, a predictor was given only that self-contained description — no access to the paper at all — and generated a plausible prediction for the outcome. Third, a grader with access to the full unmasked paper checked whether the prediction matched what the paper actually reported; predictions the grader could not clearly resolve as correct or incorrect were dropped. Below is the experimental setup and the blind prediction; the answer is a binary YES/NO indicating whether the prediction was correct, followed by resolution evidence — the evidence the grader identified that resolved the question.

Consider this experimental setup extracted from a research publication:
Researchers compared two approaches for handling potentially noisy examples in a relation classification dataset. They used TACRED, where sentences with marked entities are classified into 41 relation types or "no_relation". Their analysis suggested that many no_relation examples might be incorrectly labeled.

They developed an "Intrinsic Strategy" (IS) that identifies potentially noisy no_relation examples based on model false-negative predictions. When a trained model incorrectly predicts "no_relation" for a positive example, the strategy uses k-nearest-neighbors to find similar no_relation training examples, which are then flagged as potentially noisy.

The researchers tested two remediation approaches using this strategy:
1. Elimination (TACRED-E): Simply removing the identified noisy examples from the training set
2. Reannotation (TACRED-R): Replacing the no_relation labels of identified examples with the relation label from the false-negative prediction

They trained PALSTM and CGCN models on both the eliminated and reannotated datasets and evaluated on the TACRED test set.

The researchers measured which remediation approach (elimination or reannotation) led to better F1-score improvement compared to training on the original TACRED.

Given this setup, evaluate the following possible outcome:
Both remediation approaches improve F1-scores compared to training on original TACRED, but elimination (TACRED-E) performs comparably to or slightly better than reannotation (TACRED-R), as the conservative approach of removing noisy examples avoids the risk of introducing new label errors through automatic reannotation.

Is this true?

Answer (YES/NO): NO